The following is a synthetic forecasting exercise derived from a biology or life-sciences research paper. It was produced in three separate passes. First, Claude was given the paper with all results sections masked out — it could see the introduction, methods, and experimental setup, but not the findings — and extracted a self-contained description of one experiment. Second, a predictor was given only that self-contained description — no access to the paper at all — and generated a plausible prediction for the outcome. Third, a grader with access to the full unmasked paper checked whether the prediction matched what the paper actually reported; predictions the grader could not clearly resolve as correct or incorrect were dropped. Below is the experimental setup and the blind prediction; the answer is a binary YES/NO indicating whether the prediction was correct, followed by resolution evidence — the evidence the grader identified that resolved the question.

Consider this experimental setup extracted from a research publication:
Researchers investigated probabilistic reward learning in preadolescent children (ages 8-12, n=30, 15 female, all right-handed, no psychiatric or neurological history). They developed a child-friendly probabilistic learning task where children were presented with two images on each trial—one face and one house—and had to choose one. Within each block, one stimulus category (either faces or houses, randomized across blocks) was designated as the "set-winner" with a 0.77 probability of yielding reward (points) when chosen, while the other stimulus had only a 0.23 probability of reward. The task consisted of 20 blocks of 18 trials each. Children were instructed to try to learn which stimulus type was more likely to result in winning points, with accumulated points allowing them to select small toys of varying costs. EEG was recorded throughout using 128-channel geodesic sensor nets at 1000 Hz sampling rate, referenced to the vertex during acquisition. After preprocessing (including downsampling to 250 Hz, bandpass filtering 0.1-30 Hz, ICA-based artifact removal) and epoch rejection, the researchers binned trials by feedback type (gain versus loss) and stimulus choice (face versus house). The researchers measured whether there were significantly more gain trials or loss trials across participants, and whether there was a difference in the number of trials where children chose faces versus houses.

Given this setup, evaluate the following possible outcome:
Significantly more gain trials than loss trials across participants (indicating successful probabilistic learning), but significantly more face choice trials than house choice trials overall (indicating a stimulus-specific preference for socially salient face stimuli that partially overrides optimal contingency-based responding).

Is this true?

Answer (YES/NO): NO